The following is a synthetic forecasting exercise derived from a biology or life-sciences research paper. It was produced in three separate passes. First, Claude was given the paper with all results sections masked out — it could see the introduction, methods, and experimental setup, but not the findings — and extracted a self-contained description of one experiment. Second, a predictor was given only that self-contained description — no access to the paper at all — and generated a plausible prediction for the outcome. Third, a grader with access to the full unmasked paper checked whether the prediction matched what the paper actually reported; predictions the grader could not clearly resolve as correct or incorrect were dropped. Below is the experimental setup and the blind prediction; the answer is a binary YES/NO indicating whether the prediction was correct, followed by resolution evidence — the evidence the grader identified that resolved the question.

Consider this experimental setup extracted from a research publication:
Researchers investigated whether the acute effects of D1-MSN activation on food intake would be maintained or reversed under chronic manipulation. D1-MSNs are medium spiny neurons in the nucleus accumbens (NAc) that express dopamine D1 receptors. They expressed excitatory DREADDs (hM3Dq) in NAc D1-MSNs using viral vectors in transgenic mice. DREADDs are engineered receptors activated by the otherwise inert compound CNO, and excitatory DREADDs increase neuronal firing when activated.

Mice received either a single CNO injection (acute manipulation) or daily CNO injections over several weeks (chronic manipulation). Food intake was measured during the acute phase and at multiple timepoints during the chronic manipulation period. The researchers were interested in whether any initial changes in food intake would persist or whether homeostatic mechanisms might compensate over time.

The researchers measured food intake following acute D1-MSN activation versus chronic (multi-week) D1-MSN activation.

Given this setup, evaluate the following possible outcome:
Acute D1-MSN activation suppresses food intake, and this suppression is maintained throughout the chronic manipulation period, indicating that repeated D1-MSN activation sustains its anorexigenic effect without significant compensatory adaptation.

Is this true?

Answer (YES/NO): NO